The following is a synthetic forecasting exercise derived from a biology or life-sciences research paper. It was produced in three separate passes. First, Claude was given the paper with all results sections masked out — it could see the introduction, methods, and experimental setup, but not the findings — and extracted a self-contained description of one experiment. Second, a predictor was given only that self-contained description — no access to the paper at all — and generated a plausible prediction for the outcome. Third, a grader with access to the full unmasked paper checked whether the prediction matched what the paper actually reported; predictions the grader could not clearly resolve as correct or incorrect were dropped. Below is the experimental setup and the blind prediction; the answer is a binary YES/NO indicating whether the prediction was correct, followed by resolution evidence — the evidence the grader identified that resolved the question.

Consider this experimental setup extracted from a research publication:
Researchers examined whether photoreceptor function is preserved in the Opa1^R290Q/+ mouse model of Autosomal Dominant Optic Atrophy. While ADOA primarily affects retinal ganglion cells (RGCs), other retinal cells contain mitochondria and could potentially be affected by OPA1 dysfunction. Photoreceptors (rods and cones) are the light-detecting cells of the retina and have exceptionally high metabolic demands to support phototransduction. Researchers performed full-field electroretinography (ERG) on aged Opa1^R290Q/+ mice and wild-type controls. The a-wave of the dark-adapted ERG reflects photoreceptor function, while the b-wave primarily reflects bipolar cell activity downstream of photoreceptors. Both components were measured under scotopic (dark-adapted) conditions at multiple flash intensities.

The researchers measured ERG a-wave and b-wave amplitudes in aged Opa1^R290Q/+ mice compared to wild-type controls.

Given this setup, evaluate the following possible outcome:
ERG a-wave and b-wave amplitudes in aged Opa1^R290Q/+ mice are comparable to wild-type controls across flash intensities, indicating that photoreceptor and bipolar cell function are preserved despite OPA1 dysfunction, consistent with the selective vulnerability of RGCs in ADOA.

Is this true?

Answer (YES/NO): YES